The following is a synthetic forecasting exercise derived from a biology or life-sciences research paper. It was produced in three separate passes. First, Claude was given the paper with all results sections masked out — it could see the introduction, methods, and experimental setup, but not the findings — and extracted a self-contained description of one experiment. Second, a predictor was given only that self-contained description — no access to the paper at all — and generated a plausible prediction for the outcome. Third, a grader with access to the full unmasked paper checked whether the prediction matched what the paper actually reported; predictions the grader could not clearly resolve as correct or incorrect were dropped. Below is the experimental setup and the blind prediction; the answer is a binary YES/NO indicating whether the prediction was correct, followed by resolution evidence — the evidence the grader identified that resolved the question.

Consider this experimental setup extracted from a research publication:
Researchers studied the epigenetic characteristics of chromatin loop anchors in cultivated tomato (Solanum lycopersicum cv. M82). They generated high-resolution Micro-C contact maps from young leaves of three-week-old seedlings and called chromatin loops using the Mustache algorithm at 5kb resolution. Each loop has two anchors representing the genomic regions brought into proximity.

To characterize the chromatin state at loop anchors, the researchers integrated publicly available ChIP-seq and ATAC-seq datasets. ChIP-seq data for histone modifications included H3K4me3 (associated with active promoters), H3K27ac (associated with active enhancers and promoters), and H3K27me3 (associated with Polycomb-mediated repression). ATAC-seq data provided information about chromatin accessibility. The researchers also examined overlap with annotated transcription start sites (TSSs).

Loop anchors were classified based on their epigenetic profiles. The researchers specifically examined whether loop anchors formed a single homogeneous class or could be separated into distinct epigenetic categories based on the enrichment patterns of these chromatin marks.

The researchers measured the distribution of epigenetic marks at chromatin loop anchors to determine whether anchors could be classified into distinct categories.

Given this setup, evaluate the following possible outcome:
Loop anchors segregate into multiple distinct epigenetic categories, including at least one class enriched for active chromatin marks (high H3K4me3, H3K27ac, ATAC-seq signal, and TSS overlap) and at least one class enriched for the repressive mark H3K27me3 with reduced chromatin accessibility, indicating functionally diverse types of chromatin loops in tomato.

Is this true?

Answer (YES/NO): NO